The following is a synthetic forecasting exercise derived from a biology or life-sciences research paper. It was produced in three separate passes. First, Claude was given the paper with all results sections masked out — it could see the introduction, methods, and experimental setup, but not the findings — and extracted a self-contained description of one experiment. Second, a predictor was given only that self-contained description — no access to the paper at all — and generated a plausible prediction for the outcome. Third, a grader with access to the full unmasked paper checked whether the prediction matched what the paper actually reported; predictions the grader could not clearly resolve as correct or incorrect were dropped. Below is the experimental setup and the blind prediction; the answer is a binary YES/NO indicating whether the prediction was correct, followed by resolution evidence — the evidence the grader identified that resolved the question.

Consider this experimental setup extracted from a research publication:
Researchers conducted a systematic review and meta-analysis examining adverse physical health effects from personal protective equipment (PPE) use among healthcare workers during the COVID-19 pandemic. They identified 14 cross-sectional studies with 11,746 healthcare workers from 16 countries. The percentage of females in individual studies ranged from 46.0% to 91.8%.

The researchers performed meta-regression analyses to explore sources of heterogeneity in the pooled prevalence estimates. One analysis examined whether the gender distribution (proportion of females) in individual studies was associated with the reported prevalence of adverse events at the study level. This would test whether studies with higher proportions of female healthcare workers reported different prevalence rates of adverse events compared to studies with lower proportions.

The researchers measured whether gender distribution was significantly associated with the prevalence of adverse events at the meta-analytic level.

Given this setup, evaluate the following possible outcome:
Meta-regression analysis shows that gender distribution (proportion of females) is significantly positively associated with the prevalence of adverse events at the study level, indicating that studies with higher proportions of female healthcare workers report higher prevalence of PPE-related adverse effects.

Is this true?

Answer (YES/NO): NO